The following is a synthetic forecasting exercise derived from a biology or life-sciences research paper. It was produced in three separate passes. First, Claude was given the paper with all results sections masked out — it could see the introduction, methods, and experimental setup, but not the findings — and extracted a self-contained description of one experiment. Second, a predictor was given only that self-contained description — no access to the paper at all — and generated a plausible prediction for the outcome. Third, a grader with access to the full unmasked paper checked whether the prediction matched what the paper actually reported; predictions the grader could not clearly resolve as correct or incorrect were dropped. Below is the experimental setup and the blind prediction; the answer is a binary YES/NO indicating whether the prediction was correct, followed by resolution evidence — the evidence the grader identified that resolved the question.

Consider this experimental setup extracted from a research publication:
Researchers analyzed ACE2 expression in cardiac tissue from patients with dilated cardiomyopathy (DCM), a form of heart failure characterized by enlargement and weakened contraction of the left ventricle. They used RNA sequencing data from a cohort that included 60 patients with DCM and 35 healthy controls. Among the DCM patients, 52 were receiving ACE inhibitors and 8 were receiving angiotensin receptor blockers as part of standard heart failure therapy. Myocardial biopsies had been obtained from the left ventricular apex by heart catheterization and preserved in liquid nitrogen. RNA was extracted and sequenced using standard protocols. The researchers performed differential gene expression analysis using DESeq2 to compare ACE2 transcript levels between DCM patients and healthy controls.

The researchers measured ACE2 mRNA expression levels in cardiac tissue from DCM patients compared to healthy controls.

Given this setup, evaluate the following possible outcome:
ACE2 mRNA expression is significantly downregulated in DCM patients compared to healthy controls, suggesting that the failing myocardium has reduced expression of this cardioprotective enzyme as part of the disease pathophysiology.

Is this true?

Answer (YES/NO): NO